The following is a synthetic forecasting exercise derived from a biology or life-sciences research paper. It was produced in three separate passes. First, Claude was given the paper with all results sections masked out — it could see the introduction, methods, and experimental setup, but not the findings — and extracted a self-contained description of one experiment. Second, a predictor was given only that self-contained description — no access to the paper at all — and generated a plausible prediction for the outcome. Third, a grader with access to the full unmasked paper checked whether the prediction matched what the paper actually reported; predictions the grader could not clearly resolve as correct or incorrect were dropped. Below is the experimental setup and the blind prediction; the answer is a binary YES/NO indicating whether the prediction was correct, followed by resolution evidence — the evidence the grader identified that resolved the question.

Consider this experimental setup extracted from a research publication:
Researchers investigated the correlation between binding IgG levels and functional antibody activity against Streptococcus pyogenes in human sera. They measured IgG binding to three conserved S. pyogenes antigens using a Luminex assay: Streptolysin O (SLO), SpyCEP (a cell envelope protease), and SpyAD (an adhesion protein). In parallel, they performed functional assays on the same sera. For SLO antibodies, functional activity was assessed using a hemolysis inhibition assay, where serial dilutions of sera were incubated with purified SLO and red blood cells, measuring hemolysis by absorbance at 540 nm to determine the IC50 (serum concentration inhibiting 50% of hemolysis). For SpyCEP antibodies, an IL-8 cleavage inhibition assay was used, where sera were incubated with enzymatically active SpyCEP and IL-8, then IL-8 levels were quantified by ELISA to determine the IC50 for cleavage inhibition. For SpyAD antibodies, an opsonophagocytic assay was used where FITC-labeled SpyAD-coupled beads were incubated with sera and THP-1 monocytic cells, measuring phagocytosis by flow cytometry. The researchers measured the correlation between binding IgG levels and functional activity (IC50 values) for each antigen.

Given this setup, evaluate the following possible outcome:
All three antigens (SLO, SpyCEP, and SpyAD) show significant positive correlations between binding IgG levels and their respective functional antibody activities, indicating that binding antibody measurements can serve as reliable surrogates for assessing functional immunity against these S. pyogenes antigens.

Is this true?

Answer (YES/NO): YES